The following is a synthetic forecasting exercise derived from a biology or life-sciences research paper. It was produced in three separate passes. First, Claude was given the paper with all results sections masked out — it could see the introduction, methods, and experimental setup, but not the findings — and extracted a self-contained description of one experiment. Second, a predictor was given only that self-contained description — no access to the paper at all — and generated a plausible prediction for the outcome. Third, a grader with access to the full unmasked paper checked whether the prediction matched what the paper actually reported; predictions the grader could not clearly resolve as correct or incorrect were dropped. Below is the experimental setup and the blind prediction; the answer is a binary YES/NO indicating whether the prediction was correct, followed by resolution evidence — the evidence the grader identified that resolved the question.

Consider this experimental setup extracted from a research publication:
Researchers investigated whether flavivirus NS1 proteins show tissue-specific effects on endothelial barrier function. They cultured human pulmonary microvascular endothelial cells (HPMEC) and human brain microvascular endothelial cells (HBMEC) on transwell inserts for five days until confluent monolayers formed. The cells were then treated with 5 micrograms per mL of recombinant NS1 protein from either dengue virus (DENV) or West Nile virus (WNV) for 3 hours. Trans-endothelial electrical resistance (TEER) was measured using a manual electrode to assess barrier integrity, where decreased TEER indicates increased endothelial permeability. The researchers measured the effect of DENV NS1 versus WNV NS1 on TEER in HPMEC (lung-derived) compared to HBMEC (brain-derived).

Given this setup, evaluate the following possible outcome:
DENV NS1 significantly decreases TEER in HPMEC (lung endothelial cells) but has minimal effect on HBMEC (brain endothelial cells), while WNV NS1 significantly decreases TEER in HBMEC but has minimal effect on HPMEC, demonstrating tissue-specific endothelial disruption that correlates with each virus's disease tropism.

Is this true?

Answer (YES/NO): NO